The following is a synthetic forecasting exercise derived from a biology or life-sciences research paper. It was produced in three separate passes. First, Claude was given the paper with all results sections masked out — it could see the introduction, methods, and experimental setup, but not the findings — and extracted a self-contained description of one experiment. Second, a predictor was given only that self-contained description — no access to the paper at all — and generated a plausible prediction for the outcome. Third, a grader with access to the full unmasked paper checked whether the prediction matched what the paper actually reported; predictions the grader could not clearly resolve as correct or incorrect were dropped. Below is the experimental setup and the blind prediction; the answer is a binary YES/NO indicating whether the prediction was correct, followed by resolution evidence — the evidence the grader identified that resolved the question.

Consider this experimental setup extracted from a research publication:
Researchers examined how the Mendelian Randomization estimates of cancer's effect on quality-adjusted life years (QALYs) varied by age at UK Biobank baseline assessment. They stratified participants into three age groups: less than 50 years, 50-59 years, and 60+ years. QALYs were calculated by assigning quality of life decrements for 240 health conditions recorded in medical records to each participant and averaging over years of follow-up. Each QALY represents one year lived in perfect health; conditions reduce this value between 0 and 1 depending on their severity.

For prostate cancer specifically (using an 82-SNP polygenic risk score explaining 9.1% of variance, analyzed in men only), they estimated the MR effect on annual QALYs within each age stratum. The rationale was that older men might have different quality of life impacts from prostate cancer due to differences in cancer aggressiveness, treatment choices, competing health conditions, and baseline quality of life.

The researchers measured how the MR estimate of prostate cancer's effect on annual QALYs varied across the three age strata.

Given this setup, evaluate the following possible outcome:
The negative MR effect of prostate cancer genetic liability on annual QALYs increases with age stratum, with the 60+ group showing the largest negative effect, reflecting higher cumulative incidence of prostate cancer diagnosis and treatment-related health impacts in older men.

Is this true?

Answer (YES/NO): NO